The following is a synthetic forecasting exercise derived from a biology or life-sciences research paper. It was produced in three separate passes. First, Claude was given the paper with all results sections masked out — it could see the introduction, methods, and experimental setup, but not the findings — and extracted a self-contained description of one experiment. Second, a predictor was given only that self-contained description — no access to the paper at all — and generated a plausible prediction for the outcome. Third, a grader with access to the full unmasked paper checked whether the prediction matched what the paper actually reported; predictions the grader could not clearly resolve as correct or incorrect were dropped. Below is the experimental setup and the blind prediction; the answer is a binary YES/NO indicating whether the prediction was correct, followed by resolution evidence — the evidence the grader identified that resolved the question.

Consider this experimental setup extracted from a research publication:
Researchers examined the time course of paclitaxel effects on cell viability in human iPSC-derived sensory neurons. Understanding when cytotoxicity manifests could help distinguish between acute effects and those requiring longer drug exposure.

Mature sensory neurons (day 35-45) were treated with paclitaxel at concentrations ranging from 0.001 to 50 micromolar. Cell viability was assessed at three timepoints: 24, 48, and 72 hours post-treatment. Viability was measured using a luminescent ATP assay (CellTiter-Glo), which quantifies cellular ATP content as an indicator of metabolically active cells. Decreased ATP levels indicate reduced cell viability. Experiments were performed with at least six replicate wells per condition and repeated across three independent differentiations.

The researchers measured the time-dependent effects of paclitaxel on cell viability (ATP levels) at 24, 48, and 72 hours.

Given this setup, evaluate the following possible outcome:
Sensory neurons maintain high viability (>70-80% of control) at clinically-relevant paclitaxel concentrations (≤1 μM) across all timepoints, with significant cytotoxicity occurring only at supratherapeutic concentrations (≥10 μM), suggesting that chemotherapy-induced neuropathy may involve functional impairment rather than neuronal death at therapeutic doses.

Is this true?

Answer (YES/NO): YES